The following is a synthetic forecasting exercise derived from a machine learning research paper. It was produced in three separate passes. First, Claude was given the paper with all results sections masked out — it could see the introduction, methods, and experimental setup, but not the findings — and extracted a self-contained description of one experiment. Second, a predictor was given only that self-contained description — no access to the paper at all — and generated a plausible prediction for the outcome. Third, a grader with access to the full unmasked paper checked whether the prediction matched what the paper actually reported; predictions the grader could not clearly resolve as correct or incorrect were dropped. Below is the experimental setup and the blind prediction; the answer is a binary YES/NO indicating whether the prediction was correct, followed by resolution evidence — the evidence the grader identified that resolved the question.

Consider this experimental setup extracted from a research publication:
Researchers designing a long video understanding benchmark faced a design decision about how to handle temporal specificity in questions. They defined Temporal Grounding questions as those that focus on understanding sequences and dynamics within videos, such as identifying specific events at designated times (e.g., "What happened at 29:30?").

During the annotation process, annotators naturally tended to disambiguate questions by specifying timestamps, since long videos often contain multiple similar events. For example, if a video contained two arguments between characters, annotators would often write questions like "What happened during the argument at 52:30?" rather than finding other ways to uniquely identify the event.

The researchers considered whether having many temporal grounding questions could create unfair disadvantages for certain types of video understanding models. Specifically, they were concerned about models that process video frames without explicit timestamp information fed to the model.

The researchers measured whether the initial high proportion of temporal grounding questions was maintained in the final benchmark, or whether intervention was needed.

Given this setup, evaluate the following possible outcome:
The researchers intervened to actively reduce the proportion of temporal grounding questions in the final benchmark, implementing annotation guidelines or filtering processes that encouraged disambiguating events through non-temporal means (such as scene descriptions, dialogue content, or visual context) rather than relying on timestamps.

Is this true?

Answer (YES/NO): YES